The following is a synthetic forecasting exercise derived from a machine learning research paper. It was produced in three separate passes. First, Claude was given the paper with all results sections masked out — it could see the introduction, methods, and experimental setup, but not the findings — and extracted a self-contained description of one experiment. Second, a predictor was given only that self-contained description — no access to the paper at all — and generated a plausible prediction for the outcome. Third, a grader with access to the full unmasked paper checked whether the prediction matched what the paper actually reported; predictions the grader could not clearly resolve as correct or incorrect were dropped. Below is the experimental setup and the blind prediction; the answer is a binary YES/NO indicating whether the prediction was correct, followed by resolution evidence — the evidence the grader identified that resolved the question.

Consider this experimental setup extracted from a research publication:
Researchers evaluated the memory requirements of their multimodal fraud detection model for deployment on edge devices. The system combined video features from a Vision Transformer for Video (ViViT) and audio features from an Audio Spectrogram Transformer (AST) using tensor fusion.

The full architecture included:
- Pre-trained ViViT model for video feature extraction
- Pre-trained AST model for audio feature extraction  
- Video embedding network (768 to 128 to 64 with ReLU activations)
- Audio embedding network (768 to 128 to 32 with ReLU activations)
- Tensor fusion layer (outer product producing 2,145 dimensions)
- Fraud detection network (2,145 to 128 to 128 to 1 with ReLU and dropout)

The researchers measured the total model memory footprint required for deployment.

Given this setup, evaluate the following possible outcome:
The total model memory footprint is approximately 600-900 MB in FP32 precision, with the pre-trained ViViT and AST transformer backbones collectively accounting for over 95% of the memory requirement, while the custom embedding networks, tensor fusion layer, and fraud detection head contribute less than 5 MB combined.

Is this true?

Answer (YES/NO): NO